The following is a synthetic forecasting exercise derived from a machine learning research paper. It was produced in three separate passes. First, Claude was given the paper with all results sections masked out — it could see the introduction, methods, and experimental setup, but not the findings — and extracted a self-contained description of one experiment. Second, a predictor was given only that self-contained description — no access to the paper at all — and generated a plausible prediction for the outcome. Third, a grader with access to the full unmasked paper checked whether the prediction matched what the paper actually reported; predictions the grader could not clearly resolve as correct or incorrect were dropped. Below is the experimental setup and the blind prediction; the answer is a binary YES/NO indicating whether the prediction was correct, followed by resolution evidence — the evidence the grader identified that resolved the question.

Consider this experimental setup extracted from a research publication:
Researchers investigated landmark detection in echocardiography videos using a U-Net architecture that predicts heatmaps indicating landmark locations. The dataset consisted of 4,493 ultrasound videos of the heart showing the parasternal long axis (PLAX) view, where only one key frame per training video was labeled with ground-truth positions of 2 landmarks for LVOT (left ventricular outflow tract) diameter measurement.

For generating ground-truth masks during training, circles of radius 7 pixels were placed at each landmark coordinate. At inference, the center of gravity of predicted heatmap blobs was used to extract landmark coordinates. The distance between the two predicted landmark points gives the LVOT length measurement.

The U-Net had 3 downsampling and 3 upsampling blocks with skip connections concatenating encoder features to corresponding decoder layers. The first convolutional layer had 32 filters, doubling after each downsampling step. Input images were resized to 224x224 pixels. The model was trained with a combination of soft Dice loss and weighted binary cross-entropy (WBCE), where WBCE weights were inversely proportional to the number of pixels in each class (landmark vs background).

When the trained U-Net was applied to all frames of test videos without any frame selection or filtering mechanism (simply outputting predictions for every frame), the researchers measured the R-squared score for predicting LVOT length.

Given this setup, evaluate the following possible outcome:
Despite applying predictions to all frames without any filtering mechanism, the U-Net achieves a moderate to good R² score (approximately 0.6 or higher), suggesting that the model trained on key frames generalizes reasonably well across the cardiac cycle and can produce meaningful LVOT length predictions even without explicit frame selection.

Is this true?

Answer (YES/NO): NO